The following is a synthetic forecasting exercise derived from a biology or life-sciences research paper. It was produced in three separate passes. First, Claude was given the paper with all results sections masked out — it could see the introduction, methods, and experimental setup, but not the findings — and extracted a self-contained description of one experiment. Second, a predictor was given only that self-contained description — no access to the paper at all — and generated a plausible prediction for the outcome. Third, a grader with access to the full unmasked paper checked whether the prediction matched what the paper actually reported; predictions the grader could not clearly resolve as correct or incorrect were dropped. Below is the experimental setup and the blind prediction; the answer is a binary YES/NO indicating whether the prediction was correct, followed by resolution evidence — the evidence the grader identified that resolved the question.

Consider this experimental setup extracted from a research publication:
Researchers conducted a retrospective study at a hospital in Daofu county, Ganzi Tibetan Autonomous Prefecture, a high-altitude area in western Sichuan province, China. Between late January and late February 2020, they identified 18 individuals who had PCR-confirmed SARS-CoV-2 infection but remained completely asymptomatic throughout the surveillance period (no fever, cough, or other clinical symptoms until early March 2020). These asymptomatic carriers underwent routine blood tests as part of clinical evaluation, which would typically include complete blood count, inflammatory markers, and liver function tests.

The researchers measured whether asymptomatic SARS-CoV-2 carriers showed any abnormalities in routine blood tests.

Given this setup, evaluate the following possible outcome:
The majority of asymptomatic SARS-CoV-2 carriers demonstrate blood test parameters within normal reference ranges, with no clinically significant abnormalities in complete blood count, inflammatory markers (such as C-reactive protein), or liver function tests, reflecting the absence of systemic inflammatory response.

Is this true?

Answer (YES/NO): NO